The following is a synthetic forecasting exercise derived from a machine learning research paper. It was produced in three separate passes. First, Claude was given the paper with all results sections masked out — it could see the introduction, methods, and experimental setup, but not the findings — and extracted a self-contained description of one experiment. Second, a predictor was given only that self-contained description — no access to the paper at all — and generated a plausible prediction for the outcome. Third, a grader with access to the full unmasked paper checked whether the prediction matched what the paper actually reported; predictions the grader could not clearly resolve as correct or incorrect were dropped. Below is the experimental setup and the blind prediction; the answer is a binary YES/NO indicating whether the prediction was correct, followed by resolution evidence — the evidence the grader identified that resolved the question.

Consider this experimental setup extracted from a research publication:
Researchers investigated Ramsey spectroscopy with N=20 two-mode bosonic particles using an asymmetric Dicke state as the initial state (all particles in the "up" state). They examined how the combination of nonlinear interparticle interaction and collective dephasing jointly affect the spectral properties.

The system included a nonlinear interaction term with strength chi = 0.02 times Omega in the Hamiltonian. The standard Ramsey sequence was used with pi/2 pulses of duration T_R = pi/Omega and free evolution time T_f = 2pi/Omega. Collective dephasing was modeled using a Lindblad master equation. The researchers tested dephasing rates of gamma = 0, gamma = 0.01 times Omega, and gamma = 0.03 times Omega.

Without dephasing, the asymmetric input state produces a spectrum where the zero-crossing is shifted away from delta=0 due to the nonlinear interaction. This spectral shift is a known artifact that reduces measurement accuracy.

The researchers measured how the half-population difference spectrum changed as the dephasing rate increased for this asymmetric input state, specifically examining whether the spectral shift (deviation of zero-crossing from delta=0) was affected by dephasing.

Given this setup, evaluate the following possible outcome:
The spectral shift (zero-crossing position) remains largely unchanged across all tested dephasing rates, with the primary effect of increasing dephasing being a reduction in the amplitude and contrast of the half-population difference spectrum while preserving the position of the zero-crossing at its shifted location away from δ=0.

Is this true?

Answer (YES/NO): NO